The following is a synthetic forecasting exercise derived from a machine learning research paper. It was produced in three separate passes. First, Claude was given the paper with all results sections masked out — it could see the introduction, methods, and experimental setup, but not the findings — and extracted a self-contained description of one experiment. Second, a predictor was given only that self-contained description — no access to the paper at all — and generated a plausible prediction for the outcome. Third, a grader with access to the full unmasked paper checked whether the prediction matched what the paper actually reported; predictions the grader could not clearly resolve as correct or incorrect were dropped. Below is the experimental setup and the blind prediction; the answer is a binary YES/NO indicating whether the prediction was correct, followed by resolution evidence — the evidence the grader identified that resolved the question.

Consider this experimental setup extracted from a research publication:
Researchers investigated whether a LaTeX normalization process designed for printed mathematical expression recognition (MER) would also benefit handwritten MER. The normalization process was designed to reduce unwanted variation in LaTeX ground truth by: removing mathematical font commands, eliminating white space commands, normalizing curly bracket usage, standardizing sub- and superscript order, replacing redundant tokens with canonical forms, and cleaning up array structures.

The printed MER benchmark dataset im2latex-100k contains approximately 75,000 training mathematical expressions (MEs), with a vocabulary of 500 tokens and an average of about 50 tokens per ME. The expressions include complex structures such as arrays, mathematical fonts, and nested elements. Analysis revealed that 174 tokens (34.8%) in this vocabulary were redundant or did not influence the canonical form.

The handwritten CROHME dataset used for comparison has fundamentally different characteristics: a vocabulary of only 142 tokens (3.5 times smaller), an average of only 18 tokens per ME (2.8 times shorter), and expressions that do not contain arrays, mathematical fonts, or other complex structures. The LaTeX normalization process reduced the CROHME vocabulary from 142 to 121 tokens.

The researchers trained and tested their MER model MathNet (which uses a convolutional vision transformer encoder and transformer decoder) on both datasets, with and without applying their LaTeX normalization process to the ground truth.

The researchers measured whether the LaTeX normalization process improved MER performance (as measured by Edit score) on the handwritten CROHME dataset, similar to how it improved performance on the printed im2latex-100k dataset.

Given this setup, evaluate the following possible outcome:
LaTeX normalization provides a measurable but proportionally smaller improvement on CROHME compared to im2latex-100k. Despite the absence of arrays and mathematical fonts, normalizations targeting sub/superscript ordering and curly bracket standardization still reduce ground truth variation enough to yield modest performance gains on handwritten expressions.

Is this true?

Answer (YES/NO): NO